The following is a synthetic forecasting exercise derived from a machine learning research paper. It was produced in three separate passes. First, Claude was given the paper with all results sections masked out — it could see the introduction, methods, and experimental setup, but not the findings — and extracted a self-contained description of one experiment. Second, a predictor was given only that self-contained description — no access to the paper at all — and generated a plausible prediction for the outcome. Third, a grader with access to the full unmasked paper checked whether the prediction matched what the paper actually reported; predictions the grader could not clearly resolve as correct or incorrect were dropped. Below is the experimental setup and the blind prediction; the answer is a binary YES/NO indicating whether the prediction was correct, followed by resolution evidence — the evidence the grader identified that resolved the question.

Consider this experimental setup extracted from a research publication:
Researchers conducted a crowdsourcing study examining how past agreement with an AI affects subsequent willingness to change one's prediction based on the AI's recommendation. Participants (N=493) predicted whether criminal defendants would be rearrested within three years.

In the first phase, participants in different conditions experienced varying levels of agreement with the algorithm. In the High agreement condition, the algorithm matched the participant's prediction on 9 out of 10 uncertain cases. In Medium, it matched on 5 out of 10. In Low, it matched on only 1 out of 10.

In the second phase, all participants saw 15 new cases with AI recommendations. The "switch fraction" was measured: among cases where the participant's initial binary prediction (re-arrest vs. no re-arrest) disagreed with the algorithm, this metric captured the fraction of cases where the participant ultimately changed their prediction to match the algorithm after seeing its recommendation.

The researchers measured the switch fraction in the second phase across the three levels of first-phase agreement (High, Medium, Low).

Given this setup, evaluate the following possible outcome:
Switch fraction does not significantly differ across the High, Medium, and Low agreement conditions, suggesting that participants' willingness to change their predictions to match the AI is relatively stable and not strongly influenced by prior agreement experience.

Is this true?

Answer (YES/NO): NO